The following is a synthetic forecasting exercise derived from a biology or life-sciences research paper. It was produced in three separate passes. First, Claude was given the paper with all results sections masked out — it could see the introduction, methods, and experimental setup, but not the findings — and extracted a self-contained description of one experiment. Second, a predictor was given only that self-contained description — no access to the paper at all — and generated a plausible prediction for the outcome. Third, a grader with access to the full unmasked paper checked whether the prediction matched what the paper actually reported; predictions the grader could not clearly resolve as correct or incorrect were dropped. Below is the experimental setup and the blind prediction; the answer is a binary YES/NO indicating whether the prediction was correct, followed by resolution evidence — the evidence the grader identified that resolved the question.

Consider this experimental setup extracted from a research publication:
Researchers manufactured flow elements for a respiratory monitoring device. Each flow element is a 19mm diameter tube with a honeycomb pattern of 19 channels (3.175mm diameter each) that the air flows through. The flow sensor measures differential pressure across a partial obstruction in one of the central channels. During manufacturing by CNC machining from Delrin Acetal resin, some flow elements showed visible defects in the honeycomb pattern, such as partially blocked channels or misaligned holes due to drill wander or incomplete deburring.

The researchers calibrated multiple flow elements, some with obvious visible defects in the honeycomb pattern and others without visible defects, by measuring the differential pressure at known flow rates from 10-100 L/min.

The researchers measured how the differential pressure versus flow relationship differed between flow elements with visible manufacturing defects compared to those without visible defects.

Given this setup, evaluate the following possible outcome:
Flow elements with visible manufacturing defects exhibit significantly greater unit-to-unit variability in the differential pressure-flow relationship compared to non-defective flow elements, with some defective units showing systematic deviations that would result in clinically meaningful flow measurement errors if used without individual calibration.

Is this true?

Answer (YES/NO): YES